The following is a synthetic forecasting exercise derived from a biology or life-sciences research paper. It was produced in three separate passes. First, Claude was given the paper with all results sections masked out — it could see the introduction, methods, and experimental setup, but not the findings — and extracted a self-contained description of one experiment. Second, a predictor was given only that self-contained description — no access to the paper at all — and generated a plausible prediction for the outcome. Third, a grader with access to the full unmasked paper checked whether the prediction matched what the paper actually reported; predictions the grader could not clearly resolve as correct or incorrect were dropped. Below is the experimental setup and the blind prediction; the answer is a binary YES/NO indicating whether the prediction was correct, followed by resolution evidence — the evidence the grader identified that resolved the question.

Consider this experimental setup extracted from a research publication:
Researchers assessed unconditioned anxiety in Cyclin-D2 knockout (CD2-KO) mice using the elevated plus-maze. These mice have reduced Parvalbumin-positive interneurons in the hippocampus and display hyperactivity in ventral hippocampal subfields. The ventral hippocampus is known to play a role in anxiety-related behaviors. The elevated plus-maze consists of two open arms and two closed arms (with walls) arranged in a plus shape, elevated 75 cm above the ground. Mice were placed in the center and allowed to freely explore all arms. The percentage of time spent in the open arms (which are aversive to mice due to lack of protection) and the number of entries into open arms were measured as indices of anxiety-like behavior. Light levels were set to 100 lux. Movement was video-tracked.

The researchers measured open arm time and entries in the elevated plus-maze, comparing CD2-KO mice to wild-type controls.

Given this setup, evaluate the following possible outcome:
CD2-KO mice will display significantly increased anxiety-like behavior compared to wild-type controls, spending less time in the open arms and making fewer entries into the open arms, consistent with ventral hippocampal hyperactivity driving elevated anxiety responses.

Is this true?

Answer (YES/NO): NO